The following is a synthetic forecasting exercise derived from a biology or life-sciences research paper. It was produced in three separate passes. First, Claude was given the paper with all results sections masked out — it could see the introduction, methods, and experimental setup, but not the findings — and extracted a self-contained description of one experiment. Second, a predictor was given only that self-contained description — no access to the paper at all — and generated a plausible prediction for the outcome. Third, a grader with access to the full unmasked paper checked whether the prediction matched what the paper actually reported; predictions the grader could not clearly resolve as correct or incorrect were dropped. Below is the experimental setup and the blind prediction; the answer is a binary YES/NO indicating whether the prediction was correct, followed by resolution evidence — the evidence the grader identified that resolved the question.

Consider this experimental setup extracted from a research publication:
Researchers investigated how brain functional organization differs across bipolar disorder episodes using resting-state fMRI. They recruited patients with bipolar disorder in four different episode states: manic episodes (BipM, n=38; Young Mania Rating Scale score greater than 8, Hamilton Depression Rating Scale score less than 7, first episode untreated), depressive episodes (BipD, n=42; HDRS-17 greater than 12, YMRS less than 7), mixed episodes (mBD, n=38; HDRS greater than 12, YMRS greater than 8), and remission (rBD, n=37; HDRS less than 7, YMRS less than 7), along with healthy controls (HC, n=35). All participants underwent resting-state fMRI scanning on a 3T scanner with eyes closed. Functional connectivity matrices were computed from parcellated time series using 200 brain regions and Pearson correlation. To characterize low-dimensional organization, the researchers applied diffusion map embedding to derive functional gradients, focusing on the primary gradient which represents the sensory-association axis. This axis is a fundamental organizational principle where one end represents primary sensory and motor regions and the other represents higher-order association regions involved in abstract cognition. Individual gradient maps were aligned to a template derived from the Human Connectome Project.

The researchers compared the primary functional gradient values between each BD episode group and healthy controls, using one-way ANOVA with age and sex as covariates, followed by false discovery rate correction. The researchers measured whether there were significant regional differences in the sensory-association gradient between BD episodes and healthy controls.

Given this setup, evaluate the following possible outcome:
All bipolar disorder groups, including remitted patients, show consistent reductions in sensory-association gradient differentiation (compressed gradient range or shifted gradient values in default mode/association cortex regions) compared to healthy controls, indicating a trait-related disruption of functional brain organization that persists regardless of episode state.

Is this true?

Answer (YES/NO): NO